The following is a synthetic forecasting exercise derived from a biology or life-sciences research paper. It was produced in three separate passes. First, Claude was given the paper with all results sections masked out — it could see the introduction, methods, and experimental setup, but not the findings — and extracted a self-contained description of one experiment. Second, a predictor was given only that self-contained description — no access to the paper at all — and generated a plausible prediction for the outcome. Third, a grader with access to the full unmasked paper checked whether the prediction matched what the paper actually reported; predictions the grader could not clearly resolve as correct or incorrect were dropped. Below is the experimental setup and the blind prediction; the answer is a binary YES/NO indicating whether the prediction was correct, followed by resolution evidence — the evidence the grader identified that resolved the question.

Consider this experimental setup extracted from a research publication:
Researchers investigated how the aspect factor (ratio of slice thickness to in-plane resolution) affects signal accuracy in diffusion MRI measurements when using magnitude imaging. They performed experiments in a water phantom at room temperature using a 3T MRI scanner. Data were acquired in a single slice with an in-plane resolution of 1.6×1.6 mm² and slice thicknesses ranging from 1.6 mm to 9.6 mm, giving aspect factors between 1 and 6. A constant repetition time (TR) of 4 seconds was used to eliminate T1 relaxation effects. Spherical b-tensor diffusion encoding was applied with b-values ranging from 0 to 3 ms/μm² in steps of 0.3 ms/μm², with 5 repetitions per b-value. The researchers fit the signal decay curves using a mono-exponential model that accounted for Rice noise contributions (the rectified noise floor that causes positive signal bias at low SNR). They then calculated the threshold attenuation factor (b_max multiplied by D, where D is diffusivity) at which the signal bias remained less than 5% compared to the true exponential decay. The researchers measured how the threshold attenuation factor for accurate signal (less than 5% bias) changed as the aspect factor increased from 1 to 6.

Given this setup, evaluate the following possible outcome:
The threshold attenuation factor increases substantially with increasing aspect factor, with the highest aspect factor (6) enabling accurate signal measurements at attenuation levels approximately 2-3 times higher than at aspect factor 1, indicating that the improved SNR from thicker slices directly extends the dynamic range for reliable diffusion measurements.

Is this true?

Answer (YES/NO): NO